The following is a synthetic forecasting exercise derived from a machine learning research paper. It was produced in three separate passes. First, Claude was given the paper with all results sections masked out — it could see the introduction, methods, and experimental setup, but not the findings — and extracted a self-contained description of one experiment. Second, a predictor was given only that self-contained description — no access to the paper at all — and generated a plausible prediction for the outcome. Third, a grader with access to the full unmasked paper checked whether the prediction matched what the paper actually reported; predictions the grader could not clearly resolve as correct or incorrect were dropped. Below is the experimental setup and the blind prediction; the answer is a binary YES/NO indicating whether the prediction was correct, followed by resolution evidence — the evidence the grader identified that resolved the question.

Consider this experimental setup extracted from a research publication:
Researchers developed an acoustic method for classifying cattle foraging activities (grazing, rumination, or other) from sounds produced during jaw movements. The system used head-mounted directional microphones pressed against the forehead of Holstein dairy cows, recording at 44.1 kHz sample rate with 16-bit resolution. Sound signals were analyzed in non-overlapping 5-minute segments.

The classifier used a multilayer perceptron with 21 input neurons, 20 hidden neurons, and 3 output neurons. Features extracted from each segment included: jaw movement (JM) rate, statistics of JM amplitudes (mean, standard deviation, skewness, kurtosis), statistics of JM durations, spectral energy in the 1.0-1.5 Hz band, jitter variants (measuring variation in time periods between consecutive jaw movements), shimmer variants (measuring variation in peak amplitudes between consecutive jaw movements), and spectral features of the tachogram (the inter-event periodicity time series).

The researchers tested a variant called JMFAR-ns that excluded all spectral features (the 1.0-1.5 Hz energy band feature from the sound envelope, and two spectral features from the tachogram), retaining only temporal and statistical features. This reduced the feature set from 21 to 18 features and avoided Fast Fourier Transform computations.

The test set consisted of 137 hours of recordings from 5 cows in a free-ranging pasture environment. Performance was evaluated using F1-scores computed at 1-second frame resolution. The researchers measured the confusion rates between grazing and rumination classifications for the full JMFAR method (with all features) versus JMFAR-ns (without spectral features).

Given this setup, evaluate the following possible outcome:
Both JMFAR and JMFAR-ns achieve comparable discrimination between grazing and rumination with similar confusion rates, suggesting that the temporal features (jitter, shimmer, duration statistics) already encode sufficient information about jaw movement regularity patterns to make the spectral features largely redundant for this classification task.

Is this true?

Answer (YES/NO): NO